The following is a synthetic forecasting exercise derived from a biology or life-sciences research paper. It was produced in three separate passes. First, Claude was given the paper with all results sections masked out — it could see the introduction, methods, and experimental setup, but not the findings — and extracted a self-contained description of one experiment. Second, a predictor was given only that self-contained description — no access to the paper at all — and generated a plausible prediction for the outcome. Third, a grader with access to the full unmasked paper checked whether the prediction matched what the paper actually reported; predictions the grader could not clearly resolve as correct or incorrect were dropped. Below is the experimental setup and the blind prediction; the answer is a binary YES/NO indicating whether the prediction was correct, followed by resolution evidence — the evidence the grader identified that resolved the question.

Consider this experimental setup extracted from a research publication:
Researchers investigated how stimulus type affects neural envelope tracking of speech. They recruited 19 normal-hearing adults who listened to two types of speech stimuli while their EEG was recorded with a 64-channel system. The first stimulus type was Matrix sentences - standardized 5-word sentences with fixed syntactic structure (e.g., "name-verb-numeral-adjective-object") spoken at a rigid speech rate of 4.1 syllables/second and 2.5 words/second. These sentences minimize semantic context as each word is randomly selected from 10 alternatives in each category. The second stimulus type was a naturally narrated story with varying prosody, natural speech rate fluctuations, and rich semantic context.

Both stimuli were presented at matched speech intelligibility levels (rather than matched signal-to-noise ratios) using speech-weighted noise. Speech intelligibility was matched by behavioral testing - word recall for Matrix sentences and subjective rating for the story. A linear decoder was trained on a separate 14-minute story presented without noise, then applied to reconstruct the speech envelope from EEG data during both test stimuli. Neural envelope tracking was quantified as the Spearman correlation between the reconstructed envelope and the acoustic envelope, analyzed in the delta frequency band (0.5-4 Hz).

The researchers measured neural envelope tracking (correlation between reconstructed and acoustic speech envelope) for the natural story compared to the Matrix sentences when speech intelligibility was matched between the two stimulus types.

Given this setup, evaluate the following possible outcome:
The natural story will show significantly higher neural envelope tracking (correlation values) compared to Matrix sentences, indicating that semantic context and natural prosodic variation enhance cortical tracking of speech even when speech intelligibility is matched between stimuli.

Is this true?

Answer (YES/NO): YES